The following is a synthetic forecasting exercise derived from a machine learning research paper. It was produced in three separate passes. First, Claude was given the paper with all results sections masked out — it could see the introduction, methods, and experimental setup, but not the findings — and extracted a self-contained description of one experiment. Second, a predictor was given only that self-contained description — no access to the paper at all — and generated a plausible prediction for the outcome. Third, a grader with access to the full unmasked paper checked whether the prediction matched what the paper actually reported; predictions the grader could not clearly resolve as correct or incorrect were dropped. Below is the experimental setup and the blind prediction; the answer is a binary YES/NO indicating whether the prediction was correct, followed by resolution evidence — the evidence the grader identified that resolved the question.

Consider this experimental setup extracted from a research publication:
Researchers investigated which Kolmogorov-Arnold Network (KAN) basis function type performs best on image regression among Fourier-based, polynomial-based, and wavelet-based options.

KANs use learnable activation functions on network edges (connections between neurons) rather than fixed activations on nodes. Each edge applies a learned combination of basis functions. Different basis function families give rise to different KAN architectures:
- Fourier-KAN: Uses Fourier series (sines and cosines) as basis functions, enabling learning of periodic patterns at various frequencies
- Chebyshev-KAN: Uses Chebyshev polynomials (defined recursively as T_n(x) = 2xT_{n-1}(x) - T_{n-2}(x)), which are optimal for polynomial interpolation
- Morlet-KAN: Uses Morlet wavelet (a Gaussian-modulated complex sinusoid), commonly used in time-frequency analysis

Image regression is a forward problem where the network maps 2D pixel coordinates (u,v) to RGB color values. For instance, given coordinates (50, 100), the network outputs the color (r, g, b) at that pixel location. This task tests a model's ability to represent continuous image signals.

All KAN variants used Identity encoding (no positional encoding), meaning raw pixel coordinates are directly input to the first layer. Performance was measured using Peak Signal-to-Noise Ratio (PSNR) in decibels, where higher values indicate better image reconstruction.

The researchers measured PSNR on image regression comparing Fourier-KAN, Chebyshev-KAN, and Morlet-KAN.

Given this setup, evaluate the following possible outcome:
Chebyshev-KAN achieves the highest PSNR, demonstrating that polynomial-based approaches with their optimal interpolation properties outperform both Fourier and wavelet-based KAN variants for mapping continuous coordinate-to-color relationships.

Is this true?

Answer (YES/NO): NO